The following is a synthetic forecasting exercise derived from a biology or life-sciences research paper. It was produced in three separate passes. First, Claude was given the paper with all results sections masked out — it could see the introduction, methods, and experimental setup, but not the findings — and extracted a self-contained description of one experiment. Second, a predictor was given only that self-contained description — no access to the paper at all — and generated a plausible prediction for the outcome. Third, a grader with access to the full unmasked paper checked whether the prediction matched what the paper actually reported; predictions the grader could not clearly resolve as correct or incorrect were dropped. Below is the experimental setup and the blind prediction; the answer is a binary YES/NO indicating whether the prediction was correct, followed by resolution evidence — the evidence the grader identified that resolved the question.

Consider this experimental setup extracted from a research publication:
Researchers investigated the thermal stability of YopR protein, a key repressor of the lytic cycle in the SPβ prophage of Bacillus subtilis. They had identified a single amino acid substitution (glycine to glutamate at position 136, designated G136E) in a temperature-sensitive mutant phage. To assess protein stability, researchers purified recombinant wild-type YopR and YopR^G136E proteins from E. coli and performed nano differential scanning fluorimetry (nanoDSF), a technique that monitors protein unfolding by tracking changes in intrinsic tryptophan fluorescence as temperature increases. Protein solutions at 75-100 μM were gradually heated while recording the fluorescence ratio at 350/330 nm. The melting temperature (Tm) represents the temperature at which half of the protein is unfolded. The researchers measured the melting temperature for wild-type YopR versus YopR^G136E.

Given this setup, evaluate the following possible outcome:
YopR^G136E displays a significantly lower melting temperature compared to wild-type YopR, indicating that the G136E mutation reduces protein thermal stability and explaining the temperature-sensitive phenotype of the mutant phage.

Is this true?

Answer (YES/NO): YES